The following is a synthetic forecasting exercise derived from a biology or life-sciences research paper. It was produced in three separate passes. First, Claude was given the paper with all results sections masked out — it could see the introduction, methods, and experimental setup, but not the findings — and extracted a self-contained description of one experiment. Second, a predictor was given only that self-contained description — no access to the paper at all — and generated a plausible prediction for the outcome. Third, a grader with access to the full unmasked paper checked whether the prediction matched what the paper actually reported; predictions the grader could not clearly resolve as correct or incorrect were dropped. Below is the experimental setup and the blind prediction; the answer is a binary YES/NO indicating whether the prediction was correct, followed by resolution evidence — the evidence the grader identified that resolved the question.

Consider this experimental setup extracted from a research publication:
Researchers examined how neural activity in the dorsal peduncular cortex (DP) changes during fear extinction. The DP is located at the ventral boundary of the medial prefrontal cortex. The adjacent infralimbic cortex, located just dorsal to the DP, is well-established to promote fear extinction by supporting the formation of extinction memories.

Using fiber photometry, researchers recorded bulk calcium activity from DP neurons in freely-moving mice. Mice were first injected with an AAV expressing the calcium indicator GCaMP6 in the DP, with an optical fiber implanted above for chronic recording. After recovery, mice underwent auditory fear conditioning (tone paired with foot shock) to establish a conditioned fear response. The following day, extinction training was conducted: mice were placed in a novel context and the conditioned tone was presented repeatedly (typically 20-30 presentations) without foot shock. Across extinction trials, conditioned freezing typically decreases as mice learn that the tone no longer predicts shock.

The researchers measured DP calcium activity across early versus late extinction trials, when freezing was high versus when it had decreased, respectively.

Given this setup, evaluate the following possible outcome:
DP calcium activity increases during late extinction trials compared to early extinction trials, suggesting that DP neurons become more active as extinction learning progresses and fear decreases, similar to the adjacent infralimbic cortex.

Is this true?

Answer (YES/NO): NO